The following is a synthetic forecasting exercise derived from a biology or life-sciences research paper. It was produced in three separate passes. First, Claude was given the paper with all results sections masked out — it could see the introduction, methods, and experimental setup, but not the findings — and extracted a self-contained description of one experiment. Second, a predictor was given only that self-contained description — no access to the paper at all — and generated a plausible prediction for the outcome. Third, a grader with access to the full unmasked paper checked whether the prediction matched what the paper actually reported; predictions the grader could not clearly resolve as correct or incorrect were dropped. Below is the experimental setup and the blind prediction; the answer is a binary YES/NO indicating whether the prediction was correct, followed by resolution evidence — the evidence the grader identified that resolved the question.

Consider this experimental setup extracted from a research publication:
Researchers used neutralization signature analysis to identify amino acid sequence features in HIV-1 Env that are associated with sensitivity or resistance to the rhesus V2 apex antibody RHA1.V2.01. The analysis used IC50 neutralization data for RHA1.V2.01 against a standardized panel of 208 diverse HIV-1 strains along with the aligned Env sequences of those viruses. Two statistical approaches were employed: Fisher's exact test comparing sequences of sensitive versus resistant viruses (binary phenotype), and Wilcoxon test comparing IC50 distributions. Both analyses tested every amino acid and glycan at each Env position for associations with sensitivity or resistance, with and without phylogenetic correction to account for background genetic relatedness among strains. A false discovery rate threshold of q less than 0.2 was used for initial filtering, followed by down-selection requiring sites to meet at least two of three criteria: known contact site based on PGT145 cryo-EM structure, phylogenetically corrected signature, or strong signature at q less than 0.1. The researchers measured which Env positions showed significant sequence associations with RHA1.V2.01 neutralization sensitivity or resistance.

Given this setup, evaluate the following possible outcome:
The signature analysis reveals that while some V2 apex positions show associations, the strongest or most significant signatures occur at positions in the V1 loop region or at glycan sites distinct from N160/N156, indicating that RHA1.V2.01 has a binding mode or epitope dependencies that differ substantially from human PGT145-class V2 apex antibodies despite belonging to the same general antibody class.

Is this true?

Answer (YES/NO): NO